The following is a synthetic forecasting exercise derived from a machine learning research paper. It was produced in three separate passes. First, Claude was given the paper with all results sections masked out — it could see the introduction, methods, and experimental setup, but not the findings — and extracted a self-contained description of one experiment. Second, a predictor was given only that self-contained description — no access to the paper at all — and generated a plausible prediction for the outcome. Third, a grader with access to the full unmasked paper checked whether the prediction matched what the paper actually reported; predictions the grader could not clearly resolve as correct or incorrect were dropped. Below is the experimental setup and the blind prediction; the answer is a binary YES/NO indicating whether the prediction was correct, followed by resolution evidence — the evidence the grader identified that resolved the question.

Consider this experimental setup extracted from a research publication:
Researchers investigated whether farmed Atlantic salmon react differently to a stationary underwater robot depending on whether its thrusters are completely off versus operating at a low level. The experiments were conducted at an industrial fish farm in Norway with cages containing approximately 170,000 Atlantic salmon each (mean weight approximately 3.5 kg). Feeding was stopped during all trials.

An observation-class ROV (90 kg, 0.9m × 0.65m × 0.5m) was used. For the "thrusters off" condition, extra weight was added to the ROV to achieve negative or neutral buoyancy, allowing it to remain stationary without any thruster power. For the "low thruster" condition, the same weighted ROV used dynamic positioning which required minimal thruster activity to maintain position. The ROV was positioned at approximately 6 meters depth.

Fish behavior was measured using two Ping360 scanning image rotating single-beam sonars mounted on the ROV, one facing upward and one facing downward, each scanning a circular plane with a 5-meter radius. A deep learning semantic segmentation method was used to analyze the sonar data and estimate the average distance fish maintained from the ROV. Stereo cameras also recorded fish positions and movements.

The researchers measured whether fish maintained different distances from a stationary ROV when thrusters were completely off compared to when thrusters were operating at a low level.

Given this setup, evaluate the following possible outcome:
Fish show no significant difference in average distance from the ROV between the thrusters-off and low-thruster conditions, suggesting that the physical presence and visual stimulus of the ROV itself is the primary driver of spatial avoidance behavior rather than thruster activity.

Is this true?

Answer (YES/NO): YES